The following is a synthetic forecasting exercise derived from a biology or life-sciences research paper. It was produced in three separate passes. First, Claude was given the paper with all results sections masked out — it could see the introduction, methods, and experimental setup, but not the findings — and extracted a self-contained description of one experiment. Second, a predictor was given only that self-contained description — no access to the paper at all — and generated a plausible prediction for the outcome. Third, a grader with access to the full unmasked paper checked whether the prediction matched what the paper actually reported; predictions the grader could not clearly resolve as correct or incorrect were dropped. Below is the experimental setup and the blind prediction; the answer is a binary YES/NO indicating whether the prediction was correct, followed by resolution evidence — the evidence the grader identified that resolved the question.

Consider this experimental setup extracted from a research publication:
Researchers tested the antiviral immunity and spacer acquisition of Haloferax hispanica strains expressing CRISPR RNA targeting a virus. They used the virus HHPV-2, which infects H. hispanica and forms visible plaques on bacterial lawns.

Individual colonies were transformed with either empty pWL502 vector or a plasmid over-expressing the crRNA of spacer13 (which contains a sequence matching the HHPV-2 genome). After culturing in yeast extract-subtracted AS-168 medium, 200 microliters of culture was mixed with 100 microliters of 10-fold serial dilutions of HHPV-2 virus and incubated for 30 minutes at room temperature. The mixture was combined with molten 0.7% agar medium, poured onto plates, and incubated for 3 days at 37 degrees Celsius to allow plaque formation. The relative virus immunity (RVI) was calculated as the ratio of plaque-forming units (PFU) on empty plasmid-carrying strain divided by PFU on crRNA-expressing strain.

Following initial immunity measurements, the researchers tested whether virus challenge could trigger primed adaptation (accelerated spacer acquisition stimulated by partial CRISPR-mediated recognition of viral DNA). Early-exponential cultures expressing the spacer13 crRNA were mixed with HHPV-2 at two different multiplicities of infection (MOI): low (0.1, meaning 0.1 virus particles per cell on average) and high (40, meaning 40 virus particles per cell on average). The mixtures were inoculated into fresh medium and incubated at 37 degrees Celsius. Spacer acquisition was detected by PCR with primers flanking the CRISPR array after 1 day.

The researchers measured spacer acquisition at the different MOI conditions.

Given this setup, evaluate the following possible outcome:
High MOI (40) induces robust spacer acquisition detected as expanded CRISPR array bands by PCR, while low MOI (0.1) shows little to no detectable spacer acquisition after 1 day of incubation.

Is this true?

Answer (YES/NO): NO